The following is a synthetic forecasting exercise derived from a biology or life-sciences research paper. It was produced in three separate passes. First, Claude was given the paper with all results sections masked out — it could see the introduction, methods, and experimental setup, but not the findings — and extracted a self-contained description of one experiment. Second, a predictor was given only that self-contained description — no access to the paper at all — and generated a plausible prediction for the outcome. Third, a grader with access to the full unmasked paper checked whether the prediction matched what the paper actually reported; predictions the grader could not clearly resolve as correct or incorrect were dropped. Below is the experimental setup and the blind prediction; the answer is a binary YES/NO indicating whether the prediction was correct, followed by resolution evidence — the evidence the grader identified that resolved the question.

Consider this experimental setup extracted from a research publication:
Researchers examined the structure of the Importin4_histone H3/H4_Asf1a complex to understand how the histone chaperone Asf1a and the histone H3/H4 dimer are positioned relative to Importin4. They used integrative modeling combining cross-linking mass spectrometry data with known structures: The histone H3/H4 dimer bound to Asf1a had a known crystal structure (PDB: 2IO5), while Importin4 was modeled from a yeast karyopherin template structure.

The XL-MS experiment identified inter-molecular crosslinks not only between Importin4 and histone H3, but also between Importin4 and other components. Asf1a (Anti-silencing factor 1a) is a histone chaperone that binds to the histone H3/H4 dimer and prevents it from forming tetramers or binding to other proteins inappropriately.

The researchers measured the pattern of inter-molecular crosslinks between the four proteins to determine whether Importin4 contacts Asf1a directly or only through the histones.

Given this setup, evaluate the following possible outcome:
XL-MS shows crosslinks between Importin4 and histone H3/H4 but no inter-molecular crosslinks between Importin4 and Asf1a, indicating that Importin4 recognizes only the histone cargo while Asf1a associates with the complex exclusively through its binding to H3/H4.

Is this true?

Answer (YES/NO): NO